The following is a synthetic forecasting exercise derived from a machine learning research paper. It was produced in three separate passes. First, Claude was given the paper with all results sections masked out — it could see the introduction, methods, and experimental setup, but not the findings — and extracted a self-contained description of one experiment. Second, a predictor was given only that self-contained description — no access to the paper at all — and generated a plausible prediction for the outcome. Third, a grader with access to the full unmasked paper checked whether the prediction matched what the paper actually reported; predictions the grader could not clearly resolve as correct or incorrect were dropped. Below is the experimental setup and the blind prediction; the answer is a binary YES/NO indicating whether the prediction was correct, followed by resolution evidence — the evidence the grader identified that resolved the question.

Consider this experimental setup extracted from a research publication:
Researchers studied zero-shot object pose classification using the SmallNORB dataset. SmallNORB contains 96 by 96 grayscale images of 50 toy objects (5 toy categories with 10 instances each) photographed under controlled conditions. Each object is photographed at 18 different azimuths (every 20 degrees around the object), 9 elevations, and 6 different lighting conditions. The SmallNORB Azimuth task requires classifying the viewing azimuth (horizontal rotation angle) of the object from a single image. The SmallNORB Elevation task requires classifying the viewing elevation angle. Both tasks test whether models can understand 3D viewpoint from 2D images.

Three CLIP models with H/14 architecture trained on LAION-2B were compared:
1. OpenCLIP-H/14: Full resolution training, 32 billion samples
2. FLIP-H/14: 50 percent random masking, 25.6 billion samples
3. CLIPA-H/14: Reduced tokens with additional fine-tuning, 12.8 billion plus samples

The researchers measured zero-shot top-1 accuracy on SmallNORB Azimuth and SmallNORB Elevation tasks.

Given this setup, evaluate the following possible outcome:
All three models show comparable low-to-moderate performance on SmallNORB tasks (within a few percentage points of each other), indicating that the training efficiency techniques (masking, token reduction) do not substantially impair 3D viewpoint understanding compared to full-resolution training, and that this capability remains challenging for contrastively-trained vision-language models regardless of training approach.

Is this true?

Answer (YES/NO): YES